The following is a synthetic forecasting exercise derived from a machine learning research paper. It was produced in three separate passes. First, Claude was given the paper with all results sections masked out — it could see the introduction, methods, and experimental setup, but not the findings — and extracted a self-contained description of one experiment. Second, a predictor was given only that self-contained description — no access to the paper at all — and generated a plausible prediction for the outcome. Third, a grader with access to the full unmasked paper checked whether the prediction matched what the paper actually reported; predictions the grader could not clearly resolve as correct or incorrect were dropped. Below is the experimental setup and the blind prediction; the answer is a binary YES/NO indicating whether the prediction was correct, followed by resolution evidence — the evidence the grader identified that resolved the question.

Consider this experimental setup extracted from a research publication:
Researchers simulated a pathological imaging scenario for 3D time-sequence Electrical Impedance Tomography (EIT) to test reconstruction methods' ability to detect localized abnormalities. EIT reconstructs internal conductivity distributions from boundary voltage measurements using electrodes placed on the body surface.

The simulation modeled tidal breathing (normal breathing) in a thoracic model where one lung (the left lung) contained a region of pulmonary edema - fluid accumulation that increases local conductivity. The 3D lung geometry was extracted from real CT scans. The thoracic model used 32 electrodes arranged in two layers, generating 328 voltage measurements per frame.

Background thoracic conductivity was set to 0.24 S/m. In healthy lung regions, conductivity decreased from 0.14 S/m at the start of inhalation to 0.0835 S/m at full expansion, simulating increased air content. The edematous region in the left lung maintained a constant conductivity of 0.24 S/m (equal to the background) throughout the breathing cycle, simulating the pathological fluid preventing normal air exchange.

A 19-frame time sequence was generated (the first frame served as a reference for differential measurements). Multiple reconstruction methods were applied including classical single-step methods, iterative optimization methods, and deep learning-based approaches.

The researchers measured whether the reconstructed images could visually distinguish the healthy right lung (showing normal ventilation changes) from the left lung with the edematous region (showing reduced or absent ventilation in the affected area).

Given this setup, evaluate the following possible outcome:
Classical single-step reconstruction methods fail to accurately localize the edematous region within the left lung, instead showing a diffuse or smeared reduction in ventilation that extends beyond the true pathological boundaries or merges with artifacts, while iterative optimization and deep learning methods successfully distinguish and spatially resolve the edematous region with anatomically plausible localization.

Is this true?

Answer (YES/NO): NO